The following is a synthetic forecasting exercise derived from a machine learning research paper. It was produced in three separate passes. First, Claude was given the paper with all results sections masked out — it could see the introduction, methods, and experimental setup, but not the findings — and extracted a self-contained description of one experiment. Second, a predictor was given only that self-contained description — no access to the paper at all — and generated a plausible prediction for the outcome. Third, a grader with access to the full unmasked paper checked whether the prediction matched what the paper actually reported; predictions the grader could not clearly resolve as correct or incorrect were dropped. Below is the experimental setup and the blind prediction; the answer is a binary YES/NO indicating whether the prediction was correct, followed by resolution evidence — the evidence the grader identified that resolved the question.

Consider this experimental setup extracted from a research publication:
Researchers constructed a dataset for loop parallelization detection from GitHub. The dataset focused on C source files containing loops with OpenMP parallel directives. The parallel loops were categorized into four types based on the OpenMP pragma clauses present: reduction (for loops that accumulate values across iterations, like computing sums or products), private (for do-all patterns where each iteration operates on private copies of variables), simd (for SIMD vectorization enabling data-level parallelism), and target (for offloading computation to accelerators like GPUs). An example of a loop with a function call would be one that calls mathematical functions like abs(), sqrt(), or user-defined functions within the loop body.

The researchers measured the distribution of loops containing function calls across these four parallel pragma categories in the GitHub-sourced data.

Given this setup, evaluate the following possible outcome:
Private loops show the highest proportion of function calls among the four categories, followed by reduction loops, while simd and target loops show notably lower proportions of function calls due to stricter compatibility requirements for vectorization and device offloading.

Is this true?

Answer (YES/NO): YES